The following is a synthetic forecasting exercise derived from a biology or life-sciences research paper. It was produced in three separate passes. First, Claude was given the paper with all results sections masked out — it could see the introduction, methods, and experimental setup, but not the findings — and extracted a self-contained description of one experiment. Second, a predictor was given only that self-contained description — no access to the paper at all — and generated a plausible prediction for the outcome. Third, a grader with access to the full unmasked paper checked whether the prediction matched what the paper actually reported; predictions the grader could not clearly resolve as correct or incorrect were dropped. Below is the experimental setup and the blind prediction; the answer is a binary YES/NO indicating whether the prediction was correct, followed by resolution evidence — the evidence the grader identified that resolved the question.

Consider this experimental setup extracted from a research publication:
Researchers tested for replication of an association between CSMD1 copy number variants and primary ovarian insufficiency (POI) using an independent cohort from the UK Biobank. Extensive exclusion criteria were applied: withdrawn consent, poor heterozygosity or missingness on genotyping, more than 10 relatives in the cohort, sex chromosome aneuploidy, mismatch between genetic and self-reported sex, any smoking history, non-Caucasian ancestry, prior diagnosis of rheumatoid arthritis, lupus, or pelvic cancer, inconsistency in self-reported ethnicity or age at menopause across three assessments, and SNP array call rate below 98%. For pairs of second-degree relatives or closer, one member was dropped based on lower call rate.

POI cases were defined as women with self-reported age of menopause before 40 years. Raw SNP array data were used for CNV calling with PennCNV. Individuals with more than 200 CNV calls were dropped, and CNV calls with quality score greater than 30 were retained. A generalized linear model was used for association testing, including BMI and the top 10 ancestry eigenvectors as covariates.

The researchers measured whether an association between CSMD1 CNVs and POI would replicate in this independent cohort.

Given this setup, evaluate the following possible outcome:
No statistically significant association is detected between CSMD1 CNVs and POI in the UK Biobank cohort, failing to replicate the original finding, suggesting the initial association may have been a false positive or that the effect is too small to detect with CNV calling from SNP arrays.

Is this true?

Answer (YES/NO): NO